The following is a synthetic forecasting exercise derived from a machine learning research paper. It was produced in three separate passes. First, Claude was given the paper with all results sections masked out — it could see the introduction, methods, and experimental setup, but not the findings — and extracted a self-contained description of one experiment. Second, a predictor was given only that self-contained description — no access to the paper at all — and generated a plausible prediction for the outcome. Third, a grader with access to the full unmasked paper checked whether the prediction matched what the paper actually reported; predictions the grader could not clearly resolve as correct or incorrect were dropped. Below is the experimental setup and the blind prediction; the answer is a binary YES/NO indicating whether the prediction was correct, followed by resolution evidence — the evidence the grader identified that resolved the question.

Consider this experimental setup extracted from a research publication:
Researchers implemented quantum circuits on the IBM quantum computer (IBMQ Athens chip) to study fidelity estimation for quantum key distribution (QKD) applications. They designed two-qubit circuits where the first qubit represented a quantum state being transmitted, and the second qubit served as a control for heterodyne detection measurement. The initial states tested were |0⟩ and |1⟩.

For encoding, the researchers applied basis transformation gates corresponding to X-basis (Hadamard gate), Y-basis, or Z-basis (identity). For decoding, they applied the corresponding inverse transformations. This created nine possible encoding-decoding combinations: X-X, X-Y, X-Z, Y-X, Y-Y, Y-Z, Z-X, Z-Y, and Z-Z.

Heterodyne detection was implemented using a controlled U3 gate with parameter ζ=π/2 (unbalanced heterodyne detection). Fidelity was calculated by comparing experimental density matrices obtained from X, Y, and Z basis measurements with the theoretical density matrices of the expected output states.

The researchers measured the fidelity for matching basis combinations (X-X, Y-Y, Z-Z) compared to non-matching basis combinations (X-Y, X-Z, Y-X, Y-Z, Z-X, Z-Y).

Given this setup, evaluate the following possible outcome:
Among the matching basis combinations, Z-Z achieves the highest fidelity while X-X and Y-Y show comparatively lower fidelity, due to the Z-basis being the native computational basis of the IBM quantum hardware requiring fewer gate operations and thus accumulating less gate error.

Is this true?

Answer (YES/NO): NO